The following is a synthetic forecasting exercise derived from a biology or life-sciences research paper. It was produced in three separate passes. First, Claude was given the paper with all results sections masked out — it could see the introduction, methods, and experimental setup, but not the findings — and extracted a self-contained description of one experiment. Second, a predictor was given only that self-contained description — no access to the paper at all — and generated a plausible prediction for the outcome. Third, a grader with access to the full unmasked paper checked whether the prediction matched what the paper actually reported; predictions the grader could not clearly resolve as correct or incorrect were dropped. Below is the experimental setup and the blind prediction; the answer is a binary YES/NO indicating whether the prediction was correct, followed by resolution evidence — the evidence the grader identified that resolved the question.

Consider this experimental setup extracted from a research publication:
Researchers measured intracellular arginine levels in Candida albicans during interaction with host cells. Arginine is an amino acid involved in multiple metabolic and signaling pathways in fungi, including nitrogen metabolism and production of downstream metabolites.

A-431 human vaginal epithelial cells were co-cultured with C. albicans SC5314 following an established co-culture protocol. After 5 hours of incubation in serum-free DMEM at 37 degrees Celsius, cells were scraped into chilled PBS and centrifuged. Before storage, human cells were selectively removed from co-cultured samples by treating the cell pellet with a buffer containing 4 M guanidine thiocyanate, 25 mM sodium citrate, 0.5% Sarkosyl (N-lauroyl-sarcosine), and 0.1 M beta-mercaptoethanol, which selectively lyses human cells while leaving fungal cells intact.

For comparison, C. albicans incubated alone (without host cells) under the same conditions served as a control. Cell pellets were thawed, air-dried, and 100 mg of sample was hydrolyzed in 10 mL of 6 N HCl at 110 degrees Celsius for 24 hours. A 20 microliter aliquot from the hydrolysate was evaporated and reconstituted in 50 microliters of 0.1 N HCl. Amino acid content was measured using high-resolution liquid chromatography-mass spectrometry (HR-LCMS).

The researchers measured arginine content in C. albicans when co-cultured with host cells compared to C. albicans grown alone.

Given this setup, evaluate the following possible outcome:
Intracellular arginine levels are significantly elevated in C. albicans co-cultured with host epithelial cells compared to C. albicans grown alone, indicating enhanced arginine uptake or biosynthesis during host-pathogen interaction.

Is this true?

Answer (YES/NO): YES